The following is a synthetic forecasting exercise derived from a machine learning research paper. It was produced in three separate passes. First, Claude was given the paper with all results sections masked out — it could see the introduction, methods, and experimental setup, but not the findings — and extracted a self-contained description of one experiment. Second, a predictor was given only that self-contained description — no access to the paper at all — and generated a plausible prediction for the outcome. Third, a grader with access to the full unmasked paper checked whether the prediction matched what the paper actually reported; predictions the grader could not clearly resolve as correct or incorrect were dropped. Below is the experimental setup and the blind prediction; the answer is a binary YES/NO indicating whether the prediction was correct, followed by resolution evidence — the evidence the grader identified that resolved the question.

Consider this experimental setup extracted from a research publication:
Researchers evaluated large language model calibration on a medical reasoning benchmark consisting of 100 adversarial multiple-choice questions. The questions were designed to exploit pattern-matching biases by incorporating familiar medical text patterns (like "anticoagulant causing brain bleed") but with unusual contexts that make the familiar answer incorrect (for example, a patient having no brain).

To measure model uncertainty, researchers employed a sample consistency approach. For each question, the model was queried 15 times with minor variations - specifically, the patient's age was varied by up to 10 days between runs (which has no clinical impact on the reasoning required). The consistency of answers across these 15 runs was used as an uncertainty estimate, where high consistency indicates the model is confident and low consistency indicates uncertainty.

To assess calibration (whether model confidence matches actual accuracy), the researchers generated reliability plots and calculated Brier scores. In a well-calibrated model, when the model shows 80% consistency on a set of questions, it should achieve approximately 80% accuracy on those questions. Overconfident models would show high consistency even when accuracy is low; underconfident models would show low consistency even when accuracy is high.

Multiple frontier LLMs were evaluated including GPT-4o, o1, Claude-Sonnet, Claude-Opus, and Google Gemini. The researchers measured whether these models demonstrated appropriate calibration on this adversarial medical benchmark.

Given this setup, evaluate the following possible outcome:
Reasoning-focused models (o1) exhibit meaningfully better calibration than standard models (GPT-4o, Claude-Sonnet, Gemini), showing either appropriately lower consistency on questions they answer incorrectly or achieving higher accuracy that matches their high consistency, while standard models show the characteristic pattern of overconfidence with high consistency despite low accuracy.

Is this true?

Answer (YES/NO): NO